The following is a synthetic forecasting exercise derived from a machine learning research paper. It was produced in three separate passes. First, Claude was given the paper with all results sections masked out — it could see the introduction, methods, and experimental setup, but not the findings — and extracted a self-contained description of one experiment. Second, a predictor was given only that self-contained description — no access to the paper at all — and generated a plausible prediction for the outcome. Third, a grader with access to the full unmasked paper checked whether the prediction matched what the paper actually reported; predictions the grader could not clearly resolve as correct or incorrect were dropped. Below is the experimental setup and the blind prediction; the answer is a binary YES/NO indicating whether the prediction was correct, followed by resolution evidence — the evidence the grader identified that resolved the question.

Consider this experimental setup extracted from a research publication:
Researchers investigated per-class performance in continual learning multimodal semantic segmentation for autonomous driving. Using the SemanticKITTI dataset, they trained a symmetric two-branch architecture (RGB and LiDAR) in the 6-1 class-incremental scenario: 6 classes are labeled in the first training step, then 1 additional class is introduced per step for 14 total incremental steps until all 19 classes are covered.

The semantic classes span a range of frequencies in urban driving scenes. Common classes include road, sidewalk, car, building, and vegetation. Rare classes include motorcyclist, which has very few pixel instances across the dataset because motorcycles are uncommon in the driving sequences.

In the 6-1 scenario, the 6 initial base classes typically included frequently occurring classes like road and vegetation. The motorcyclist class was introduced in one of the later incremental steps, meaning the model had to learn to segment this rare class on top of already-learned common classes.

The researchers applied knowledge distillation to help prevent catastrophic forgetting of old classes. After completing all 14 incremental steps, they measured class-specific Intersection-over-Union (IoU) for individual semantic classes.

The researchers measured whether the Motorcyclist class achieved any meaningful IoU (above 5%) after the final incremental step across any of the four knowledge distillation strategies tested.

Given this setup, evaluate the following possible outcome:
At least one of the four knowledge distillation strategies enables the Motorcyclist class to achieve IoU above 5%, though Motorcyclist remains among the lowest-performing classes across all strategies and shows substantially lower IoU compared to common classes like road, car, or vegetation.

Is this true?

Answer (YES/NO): NO